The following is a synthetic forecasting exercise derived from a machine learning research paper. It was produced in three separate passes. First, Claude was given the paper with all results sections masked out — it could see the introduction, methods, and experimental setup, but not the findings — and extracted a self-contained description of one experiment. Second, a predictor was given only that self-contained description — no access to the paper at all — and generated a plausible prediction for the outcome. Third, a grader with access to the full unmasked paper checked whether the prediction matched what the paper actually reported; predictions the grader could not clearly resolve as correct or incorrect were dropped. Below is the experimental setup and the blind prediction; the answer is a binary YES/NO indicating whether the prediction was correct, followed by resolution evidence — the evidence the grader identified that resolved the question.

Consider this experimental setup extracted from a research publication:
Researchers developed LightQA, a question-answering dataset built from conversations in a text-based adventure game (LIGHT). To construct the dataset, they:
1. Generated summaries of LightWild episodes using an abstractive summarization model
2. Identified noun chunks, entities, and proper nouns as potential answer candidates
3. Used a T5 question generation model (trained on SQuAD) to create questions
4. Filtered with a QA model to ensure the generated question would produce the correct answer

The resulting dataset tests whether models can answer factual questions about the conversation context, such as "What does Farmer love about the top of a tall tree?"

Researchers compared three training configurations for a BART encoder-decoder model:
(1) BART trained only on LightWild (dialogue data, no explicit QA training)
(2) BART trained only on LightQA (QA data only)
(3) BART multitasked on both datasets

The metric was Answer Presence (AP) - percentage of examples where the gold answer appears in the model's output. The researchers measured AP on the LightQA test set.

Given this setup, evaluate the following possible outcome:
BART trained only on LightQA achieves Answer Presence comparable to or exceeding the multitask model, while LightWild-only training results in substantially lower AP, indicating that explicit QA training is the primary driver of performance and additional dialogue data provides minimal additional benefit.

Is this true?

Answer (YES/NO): YES